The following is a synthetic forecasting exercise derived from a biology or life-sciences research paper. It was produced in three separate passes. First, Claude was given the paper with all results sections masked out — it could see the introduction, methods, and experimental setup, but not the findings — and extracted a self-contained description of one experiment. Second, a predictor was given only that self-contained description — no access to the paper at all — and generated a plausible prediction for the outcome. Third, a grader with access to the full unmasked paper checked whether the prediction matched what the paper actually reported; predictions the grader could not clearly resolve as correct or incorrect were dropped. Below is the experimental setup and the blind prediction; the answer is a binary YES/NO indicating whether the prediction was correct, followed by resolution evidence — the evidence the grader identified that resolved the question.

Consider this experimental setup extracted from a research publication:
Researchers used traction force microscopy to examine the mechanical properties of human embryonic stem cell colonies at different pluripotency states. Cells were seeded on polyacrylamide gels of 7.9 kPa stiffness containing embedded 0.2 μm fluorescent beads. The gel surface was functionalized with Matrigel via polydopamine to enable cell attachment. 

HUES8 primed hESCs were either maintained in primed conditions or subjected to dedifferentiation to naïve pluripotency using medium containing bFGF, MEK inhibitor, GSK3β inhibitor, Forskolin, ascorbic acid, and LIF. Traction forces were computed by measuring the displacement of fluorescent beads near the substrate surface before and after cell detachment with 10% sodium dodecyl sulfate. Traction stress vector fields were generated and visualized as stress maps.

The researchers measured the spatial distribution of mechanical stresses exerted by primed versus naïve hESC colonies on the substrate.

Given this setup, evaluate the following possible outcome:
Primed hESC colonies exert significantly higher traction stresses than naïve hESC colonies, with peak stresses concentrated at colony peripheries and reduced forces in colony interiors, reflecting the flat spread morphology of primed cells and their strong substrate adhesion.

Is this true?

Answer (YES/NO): NO